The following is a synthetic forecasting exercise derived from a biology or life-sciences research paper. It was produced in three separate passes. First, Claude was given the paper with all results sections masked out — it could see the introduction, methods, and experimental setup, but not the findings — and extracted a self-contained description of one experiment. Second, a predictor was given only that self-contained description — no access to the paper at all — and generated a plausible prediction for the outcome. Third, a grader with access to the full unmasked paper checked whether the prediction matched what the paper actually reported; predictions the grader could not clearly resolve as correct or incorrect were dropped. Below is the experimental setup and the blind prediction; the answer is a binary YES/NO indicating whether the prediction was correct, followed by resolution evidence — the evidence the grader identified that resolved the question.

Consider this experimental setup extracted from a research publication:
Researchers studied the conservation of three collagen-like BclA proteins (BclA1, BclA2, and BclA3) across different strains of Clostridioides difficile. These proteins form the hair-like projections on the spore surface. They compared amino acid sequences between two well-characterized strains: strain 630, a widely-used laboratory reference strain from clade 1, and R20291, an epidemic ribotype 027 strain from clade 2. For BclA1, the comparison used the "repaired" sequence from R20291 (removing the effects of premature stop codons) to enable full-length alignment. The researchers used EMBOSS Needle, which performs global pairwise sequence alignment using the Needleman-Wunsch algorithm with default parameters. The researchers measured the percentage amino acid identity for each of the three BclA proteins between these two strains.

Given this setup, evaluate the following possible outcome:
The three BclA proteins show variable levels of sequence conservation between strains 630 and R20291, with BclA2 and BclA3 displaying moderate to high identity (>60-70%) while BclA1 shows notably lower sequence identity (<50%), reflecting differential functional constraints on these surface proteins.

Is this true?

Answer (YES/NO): NO